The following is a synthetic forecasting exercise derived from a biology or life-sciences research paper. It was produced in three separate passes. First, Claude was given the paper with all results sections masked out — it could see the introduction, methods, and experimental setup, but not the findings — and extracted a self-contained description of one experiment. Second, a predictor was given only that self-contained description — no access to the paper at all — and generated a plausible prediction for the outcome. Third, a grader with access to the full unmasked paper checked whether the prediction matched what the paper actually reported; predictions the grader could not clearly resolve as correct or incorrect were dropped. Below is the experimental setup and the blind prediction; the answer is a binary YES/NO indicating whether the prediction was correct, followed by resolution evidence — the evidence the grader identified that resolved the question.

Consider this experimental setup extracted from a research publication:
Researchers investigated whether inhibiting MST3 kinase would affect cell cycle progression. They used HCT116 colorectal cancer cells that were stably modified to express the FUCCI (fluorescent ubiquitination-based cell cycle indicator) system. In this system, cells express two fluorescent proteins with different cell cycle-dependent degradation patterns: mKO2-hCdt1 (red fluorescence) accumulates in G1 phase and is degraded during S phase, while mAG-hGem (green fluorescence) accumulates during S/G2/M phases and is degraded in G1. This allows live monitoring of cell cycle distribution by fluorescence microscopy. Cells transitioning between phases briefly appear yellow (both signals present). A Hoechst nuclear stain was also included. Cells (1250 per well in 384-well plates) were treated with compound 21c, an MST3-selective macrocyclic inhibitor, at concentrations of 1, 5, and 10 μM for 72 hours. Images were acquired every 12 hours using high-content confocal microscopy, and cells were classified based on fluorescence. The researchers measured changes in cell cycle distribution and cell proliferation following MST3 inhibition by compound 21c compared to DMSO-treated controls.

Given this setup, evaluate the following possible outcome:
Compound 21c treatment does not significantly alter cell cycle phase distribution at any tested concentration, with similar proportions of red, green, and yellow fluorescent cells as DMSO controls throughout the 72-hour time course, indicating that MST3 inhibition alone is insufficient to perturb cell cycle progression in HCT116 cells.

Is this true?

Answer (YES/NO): NO